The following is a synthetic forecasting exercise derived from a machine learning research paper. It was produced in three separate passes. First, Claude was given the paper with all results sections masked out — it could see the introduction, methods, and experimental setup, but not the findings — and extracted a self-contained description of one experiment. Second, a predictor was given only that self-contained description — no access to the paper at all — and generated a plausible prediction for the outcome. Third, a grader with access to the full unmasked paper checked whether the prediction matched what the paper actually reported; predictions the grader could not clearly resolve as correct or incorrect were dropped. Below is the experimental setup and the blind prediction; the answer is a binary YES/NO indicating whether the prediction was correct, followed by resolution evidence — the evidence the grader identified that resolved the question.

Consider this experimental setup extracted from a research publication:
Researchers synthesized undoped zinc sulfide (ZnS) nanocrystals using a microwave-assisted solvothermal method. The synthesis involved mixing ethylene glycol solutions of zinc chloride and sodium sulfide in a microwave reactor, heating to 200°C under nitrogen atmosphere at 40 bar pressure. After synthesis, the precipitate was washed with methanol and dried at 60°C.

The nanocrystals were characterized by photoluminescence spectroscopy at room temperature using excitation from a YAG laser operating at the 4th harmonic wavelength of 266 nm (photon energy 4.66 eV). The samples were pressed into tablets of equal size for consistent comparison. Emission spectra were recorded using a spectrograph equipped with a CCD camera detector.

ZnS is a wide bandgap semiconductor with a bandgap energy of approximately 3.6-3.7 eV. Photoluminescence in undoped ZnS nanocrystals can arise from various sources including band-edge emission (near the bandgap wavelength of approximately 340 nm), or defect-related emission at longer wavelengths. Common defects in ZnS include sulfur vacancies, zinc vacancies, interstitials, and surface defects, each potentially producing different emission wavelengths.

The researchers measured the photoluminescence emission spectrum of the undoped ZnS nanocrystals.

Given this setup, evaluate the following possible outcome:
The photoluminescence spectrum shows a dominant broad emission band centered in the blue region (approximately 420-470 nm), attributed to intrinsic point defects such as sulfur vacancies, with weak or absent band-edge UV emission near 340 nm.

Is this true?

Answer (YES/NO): NO